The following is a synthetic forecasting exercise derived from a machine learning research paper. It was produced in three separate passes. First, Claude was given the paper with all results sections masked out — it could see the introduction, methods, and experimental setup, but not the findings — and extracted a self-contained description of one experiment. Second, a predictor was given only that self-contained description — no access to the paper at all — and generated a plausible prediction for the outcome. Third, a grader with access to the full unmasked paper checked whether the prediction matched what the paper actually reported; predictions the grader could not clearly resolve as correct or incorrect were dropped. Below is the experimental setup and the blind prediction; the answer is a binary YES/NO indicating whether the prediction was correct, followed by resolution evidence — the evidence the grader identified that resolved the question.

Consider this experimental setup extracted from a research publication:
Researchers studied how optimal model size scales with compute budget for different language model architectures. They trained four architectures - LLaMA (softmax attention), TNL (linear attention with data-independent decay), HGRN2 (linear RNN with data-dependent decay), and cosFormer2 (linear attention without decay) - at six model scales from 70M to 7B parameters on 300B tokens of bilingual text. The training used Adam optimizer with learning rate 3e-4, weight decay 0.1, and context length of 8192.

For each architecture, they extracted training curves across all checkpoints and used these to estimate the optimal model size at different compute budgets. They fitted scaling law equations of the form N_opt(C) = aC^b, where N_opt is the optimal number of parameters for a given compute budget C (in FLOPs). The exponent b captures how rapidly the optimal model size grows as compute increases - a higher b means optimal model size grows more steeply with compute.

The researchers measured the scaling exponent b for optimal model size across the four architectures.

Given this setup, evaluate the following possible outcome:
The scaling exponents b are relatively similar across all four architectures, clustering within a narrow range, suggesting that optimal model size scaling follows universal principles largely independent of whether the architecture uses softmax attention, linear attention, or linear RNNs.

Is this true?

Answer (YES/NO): NO